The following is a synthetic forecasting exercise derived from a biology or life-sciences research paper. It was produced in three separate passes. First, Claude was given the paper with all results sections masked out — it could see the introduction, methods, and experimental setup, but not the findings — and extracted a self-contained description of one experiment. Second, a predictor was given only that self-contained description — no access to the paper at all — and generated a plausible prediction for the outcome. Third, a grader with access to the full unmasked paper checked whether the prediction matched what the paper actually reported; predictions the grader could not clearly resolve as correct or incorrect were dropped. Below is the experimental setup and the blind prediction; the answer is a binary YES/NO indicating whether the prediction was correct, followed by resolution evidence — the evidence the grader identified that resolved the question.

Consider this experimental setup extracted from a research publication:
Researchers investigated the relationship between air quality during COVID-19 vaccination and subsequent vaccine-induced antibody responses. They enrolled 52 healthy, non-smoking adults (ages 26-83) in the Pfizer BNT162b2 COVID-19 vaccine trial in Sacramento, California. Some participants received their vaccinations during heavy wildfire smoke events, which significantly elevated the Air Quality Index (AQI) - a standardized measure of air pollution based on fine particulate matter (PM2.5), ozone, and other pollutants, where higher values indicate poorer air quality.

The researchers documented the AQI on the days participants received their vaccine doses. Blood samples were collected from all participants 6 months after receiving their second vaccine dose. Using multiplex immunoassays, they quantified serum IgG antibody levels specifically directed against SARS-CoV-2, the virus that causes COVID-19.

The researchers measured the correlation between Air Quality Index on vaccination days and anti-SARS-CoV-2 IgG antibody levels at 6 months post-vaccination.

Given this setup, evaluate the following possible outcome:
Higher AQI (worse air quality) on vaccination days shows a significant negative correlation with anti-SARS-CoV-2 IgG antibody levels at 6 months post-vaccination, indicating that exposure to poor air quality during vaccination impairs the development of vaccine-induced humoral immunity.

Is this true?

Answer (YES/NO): YES